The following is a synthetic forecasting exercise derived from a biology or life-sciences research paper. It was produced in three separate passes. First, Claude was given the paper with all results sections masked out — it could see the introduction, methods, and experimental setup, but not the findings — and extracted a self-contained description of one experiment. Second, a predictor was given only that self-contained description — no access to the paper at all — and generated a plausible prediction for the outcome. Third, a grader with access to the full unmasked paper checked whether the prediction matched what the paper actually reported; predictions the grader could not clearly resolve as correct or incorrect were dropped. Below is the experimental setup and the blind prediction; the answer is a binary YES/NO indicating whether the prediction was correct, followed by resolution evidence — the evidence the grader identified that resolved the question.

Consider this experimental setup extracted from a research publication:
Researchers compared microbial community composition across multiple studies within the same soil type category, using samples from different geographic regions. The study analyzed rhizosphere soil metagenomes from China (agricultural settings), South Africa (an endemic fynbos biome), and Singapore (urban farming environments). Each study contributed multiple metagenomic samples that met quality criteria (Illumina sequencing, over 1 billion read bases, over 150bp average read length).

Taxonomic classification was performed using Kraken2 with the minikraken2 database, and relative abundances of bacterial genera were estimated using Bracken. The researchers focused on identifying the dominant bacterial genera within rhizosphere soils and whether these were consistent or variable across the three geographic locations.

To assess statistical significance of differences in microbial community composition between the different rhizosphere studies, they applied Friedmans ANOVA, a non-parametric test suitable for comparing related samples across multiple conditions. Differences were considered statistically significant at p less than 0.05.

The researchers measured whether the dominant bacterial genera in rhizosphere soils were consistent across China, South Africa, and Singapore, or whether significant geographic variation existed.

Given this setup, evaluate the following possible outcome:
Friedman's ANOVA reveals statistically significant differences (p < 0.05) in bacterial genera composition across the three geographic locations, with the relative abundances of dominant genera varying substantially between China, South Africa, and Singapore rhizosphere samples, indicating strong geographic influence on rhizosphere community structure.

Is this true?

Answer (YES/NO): YES